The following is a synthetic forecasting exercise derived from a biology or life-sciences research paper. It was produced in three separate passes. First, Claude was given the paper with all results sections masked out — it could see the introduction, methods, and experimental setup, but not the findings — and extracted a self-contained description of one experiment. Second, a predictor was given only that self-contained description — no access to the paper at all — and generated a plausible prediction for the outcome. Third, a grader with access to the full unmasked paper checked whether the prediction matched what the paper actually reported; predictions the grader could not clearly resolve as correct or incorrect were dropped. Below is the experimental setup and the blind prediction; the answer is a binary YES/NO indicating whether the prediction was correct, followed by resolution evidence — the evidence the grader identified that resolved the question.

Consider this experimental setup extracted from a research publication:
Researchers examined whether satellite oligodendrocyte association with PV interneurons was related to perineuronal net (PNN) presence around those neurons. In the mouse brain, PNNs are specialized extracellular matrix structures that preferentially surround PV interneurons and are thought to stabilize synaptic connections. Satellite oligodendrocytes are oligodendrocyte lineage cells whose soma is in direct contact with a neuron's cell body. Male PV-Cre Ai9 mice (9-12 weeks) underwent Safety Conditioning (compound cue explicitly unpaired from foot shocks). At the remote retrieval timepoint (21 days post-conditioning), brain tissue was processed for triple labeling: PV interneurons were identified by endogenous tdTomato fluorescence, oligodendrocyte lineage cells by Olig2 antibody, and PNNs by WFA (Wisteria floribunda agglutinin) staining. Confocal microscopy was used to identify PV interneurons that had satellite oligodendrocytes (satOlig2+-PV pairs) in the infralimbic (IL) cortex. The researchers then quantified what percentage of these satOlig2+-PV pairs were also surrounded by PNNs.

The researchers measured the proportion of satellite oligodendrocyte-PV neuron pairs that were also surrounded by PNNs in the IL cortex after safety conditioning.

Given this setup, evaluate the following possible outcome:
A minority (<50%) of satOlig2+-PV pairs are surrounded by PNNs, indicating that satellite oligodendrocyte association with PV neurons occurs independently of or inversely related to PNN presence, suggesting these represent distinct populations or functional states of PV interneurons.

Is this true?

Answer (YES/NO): YES